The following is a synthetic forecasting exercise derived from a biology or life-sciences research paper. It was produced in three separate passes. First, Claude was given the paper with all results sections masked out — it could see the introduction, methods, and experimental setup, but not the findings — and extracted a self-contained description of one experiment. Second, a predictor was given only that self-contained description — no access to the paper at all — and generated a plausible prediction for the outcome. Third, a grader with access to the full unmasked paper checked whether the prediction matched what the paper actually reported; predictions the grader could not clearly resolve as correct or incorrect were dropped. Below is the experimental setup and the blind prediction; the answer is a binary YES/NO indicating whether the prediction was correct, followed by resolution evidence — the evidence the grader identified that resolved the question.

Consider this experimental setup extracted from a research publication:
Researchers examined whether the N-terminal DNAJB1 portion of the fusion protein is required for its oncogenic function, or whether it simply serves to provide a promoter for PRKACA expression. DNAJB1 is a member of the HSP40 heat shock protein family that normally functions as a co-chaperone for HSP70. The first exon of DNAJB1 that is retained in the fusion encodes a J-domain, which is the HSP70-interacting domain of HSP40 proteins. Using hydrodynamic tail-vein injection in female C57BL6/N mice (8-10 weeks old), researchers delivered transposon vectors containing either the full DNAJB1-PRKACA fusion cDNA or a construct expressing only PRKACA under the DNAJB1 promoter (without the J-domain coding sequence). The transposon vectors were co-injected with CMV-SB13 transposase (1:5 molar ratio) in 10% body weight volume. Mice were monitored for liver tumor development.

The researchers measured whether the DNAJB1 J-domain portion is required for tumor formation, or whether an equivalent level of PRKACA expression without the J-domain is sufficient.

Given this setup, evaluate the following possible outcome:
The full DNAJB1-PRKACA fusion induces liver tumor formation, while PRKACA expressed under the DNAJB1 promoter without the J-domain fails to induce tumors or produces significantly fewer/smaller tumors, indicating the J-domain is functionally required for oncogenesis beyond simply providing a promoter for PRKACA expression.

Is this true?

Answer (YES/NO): YES